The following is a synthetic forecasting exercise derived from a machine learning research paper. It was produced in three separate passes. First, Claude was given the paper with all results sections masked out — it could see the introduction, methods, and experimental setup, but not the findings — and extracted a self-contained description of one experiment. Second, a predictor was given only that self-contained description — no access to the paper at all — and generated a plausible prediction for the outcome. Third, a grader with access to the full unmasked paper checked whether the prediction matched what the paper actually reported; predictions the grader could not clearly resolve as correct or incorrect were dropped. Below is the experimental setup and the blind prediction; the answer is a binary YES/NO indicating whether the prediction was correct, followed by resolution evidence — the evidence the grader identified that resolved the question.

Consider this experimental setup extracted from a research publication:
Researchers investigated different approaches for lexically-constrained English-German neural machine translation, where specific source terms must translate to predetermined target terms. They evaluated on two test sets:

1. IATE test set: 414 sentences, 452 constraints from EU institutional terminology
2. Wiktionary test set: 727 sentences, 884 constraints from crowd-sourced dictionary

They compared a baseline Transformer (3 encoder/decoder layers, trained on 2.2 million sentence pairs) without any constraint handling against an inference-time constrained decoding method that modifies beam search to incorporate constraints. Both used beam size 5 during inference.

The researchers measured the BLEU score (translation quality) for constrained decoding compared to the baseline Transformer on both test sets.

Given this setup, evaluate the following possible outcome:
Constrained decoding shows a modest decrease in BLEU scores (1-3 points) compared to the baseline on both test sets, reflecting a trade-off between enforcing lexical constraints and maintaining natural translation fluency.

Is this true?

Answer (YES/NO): NO